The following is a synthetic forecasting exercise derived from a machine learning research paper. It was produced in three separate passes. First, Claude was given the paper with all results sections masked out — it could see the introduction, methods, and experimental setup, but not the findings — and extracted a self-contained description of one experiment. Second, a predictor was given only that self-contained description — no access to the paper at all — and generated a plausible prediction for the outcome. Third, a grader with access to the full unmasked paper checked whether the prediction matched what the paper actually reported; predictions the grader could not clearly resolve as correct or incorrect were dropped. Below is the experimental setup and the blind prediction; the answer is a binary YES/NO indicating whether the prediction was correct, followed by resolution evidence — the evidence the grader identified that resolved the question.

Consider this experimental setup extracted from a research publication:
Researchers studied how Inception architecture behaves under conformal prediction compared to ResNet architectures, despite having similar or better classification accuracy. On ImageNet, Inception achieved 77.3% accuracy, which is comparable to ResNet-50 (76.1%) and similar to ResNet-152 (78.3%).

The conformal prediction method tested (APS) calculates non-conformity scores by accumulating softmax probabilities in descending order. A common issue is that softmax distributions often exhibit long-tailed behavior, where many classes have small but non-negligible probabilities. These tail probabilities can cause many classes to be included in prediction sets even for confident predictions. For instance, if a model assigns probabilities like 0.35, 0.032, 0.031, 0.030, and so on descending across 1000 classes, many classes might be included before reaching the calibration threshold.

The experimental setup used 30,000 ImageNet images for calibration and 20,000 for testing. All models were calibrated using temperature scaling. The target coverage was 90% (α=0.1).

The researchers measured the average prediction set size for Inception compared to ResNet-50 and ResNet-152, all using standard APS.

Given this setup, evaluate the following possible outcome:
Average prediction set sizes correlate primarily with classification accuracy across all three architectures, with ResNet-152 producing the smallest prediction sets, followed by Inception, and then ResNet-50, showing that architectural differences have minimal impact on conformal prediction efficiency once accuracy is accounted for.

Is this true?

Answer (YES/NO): NO